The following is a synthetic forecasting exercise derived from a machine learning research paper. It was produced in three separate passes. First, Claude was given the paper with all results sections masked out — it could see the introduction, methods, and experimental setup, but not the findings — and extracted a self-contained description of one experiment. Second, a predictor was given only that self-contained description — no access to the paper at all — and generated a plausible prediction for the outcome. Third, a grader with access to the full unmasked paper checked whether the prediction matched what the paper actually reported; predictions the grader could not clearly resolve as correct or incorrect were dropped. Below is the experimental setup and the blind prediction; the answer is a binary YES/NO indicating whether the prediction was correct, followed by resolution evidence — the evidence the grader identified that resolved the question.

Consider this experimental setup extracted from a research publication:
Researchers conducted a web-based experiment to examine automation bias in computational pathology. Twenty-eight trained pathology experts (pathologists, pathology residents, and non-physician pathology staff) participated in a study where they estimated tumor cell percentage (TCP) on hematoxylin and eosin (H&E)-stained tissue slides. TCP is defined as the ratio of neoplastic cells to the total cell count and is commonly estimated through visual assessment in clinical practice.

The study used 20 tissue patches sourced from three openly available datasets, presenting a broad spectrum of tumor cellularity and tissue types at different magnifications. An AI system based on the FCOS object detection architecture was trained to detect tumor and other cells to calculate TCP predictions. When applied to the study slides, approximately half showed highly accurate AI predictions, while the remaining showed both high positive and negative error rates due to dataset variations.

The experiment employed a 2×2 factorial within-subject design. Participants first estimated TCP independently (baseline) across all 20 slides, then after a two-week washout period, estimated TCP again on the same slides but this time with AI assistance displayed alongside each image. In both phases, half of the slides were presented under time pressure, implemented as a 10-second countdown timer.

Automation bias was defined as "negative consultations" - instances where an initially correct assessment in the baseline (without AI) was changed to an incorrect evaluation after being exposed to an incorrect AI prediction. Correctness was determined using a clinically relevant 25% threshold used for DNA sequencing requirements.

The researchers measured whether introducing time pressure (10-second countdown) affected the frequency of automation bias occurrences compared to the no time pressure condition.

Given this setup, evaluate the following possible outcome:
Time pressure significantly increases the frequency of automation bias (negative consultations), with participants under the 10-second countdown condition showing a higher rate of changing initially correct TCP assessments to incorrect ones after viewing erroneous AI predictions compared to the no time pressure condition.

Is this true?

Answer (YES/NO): NO